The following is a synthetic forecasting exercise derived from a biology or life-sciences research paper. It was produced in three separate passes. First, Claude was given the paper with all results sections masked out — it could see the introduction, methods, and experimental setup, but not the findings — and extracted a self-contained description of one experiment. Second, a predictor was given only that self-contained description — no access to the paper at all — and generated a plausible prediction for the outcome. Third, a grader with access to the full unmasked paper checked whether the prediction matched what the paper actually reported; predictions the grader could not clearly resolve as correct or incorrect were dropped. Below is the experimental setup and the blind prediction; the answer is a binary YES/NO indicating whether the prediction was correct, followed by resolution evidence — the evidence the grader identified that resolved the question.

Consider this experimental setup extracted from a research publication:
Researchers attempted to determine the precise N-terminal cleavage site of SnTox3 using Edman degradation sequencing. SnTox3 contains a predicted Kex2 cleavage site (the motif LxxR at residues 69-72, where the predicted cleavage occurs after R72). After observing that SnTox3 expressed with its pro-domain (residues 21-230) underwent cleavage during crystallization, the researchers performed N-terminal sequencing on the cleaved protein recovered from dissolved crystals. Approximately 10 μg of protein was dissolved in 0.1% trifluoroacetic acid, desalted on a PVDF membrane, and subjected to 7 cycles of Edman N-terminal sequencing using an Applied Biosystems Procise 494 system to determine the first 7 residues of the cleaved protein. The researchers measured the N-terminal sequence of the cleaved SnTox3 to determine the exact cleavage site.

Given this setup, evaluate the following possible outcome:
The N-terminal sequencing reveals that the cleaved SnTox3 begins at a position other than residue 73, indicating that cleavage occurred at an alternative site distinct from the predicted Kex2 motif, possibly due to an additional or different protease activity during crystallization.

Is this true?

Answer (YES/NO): NO